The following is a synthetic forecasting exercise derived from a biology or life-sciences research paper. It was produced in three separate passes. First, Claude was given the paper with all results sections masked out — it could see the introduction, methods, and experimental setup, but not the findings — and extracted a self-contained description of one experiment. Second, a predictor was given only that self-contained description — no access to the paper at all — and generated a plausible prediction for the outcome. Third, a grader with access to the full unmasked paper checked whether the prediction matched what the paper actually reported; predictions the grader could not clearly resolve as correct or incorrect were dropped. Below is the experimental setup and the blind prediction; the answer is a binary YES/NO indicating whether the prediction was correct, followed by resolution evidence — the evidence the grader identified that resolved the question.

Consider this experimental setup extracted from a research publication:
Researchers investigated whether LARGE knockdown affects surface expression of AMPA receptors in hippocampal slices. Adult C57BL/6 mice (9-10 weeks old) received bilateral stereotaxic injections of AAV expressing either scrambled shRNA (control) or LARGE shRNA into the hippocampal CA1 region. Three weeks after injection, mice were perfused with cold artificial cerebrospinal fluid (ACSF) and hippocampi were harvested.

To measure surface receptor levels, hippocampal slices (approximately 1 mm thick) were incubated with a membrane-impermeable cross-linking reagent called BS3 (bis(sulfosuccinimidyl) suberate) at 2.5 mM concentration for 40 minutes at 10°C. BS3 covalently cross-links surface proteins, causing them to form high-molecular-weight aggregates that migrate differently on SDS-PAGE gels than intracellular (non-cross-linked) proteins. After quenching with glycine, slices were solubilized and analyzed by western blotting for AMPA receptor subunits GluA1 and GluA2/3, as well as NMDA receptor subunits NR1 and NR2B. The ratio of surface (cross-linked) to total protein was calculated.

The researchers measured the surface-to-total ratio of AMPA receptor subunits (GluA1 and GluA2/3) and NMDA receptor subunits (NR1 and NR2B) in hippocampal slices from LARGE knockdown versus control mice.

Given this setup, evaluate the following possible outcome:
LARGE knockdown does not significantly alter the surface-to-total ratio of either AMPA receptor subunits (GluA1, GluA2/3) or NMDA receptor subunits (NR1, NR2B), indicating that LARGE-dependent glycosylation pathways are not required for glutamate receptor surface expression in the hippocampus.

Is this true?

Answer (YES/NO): NO